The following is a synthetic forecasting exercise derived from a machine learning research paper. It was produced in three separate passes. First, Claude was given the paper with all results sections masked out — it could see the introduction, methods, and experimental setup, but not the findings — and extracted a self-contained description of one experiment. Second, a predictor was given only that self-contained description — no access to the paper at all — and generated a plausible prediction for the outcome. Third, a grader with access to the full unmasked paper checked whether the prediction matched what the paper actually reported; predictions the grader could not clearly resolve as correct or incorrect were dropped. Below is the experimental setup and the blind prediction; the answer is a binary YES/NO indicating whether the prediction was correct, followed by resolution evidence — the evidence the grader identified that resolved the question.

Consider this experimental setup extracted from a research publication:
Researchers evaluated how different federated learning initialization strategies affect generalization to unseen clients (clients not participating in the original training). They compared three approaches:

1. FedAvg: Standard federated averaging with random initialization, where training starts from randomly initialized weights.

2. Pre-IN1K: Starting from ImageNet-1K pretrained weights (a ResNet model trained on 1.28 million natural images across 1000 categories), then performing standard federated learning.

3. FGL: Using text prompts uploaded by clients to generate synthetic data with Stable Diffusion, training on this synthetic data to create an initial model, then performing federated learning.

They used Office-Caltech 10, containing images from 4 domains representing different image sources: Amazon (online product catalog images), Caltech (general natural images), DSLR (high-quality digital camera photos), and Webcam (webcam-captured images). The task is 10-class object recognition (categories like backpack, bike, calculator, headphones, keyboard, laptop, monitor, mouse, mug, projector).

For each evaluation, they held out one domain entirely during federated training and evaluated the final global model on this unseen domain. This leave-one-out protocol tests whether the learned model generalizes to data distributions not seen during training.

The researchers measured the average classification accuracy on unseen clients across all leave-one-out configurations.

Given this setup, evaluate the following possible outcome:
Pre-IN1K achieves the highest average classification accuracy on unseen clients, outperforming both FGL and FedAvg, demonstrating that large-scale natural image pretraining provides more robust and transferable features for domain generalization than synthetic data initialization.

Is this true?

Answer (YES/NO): NO